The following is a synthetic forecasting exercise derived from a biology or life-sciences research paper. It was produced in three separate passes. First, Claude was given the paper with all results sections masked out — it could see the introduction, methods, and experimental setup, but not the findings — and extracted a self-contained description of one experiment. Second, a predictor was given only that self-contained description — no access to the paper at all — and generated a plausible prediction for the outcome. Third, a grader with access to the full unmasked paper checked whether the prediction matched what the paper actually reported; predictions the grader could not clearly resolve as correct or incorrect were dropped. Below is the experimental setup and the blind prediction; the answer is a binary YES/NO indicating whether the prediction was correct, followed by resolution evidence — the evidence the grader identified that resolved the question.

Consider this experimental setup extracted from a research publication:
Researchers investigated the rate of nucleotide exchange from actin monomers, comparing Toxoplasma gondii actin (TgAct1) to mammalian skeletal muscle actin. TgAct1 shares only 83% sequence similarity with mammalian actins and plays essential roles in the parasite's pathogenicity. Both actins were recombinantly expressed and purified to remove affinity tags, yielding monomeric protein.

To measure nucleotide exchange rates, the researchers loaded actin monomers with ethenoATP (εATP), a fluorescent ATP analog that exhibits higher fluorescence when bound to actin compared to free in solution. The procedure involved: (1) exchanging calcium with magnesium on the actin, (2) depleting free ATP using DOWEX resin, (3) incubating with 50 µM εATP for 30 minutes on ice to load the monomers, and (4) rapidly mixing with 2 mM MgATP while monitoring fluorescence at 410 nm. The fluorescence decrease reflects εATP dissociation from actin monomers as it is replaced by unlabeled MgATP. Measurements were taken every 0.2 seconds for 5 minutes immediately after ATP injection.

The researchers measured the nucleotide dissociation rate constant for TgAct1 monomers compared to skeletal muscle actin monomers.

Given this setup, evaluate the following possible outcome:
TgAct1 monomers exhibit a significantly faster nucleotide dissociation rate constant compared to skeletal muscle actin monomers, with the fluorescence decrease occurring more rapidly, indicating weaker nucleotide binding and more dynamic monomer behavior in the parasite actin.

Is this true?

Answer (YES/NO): YES